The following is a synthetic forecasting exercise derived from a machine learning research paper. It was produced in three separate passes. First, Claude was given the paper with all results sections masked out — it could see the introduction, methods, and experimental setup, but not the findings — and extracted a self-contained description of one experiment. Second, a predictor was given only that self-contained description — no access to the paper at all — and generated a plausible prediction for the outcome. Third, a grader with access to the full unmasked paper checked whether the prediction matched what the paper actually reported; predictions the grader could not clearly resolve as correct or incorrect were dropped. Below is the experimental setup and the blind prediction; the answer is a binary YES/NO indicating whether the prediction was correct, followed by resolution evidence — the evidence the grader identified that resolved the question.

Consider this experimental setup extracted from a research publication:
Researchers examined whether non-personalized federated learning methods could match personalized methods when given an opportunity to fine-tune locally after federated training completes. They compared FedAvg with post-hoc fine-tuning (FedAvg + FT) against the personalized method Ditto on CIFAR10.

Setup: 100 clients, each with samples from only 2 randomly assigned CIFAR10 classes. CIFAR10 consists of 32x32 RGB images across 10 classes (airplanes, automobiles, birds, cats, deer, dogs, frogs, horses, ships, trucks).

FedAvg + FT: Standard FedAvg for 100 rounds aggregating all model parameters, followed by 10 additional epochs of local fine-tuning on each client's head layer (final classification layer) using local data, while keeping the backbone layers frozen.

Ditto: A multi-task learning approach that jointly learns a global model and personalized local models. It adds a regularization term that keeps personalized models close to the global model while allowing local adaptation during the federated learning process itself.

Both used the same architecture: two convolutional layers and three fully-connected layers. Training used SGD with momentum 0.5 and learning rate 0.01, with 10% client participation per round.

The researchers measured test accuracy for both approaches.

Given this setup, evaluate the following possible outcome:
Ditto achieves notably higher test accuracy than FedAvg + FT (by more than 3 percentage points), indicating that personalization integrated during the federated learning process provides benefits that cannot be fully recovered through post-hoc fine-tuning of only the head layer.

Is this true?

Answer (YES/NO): NO